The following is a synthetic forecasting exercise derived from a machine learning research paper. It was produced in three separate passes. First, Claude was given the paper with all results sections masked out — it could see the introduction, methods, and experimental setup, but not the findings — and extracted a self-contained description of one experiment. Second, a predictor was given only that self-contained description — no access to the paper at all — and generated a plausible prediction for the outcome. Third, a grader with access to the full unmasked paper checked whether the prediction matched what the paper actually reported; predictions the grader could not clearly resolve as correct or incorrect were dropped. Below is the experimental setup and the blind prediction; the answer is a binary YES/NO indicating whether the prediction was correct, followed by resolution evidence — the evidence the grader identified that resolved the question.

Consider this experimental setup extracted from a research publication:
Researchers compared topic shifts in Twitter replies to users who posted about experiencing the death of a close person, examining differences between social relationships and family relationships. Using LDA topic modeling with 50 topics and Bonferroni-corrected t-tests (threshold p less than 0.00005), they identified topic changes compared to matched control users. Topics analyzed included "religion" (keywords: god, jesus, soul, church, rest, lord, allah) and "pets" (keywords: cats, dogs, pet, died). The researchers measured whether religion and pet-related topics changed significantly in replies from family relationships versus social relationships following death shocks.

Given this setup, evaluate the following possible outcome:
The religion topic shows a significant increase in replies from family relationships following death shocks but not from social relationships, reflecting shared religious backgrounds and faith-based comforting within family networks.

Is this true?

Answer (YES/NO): YES